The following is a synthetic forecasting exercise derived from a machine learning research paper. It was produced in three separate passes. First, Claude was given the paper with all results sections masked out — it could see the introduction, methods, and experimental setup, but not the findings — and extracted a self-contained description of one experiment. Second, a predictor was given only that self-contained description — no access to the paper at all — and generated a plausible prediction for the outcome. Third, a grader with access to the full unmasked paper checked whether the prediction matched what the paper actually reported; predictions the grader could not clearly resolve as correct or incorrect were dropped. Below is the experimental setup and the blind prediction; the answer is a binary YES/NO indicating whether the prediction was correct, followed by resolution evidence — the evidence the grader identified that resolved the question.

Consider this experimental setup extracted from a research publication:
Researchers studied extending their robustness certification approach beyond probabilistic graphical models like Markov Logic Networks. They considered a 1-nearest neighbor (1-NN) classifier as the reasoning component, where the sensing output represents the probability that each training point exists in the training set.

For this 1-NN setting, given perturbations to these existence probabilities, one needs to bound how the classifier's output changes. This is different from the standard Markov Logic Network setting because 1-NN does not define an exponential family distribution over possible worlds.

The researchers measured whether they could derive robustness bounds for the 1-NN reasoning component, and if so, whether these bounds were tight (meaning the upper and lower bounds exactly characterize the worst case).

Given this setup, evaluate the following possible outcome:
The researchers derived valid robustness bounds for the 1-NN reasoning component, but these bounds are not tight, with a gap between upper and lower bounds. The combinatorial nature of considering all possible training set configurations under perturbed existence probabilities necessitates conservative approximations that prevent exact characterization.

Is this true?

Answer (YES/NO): NO